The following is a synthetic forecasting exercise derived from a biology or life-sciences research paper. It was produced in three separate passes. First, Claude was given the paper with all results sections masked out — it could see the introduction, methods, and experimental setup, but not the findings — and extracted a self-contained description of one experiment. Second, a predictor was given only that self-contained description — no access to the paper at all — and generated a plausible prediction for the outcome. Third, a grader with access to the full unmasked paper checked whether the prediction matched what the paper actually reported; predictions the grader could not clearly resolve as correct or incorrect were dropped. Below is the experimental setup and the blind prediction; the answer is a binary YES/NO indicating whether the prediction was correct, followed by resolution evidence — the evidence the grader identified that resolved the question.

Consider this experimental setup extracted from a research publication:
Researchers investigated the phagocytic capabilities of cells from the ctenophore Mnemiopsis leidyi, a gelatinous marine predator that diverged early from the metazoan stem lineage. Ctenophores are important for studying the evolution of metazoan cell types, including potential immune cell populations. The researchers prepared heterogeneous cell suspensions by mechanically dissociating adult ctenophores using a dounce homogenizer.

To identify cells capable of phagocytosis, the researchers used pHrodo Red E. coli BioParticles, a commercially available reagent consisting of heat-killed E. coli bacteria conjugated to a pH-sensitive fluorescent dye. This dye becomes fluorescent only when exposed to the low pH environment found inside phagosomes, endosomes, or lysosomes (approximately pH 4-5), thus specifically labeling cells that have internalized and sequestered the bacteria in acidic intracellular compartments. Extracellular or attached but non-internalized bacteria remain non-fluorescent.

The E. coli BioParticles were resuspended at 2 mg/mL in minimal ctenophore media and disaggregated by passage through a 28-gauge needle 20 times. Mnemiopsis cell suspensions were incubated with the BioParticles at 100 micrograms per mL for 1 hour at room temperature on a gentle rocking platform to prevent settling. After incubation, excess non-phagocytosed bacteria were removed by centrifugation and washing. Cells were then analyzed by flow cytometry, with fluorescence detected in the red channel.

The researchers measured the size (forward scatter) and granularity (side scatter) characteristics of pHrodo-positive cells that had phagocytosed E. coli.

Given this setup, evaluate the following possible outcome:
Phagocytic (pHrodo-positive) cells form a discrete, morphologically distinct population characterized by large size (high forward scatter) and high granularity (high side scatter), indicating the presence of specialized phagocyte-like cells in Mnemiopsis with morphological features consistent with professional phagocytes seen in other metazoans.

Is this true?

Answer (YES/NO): NO